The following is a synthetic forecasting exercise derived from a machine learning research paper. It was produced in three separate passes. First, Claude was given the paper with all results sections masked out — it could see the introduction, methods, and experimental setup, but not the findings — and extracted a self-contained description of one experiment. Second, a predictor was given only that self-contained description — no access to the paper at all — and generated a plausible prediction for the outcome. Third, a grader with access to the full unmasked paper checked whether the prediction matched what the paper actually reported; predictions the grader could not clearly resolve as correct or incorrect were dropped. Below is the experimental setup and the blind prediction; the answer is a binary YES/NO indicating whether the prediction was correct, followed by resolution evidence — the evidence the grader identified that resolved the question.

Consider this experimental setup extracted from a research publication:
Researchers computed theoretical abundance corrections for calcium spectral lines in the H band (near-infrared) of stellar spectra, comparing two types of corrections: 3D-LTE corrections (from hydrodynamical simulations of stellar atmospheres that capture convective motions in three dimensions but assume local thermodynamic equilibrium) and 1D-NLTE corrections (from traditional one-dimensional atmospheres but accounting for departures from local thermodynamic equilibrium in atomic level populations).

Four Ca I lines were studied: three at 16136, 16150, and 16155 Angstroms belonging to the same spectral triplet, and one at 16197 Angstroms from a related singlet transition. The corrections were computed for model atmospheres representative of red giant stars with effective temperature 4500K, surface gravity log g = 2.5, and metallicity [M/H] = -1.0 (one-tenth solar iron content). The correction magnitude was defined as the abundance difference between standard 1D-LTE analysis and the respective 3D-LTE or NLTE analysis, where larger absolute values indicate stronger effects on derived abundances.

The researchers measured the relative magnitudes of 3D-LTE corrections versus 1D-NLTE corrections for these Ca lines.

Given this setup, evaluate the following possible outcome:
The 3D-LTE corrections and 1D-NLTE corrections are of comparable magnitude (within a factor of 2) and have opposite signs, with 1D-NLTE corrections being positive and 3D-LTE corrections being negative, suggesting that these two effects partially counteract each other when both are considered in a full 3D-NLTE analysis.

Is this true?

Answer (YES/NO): NO